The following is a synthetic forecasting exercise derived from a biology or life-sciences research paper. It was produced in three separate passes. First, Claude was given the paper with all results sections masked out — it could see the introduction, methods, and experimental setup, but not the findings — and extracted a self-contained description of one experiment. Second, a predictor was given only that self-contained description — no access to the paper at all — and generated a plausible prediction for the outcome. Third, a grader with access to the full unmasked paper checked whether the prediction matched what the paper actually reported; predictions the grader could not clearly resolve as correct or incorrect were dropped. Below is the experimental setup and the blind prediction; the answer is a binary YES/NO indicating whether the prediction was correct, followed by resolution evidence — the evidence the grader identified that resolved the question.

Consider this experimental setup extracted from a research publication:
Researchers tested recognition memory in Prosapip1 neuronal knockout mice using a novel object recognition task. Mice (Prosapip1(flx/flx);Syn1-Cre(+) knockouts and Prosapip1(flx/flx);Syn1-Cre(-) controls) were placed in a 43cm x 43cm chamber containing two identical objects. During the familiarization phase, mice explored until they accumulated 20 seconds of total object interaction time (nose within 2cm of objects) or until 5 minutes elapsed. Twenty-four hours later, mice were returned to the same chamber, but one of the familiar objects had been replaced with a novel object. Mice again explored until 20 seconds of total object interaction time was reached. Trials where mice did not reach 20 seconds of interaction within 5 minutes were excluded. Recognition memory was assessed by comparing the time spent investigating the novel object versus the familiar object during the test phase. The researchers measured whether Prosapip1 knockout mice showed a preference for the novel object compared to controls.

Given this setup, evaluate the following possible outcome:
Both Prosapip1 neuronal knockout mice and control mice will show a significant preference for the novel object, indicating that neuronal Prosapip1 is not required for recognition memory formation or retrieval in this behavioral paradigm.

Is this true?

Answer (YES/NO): NO